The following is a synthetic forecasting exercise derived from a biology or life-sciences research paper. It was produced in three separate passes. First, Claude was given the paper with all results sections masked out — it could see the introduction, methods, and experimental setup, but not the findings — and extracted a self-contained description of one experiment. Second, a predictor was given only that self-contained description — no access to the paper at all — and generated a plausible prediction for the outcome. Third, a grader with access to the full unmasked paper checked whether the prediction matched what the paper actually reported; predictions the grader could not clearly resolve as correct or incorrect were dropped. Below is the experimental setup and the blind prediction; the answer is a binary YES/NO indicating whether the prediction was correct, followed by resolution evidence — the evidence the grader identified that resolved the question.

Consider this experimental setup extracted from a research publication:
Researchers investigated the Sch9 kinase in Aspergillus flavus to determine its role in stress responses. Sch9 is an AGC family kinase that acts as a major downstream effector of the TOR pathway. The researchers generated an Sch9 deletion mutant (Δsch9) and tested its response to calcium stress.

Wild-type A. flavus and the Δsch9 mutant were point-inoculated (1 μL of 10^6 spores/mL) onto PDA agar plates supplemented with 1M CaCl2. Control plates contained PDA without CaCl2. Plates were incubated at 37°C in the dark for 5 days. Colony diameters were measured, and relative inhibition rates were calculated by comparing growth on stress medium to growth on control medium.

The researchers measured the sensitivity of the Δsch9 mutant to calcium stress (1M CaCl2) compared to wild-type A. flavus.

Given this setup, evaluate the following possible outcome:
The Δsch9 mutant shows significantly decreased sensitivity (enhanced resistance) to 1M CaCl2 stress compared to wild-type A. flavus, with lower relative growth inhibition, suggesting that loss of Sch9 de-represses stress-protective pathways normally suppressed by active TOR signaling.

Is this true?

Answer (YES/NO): NO